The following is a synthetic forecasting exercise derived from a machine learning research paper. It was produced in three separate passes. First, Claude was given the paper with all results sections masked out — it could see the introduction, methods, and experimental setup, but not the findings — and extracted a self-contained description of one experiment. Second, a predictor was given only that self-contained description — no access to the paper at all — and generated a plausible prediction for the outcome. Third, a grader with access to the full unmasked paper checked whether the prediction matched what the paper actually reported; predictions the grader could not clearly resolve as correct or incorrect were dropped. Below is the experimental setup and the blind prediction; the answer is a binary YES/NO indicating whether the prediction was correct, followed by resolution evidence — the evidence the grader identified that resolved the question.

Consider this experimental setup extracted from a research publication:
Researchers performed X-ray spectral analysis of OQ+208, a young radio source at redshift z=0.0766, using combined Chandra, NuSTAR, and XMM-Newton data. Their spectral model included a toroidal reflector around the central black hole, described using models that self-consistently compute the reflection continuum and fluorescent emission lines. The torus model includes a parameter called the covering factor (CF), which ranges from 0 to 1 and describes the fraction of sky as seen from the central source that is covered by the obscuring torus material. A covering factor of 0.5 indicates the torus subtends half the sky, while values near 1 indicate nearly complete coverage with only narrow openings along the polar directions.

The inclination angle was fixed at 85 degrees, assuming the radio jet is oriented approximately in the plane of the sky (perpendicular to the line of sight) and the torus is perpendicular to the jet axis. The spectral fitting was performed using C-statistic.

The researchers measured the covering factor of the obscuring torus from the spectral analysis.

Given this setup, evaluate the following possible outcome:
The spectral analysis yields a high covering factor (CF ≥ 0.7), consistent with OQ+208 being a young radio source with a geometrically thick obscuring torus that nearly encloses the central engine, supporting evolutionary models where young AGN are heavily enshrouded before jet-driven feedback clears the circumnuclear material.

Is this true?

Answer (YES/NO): NO